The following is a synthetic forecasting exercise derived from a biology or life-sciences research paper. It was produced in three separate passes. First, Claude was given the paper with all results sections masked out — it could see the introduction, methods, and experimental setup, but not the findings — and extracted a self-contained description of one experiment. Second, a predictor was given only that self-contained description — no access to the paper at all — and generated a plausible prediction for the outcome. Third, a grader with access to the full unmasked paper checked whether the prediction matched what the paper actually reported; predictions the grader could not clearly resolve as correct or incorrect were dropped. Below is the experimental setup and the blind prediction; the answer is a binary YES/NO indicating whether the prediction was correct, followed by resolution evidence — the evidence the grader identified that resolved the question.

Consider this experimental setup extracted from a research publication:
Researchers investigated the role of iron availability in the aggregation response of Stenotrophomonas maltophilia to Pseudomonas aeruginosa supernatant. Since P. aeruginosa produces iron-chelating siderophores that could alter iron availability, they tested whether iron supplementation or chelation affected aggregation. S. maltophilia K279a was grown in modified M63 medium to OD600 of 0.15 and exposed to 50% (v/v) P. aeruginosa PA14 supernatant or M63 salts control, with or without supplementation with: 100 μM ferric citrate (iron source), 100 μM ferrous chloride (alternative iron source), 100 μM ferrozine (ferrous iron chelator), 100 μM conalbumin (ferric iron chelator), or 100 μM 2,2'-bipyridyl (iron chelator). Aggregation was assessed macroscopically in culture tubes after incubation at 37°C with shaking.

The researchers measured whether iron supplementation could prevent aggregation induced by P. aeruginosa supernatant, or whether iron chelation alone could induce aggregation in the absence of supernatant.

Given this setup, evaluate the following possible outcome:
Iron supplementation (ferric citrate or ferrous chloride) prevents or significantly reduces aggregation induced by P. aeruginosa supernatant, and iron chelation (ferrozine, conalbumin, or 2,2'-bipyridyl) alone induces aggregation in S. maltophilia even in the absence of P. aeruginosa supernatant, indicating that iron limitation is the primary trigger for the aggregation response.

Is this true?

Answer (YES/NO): NO